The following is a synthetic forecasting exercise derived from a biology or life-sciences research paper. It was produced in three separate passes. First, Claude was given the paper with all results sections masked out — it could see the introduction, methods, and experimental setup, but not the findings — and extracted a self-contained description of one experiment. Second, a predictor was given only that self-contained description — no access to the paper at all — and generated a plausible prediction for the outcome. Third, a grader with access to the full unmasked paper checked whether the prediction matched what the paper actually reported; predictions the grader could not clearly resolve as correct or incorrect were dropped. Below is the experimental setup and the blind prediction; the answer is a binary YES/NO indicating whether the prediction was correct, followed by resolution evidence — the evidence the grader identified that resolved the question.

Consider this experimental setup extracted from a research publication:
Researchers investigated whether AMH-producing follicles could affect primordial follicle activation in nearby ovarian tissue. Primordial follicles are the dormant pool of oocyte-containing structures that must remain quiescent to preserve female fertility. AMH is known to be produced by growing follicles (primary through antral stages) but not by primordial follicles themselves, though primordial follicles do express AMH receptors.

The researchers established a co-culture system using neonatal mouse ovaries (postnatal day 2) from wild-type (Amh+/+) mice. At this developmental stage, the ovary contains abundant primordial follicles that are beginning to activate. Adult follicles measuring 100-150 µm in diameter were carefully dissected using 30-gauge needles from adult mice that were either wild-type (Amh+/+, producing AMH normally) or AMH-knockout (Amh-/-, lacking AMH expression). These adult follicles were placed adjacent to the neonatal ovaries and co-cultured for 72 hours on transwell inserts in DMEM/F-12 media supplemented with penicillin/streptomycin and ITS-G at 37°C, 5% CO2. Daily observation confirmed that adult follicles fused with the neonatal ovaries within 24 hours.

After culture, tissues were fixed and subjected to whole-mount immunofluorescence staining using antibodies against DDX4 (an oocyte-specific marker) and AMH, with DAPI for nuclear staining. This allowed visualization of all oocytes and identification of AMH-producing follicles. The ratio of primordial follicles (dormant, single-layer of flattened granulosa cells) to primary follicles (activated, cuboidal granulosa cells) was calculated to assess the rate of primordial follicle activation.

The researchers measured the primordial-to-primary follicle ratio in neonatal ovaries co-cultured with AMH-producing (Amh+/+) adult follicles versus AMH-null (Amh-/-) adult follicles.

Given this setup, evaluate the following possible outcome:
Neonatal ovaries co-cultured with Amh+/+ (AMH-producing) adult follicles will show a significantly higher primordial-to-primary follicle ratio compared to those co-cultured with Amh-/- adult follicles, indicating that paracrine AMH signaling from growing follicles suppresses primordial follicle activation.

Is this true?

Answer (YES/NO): NO